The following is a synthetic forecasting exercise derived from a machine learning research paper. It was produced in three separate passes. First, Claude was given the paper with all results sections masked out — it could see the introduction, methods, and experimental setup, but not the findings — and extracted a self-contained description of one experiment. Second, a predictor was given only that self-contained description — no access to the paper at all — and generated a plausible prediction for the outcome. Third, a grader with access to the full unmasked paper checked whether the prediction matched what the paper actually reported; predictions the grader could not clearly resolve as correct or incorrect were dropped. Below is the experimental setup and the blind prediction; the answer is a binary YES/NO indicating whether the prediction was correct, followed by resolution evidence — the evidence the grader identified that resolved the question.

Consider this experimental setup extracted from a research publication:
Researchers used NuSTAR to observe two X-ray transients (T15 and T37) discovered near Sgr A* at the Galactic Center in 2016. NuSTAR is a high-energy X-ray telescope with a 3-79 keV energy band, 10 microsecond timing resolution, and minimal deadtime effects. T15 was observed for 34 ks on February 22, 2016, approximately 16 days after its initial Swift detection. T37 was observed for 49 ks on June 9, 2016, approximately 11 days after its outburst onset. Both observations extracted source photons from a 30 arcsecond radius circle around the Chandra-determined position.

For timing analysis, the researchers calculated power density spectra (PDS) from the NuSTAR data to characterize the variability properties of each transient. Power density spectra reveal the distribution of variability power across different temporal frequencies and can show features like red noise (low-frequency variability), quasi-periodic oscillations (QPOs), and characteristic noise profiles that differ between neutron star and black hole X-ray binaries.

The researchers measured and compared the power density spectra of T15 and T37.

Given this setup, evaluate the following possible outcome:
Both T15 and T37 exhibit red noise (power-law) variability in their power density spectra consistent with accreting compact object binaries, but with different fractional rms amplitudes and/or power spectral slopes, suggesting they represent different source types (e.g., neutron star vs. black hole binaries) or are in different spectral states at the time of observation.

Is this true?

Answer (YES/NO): NO